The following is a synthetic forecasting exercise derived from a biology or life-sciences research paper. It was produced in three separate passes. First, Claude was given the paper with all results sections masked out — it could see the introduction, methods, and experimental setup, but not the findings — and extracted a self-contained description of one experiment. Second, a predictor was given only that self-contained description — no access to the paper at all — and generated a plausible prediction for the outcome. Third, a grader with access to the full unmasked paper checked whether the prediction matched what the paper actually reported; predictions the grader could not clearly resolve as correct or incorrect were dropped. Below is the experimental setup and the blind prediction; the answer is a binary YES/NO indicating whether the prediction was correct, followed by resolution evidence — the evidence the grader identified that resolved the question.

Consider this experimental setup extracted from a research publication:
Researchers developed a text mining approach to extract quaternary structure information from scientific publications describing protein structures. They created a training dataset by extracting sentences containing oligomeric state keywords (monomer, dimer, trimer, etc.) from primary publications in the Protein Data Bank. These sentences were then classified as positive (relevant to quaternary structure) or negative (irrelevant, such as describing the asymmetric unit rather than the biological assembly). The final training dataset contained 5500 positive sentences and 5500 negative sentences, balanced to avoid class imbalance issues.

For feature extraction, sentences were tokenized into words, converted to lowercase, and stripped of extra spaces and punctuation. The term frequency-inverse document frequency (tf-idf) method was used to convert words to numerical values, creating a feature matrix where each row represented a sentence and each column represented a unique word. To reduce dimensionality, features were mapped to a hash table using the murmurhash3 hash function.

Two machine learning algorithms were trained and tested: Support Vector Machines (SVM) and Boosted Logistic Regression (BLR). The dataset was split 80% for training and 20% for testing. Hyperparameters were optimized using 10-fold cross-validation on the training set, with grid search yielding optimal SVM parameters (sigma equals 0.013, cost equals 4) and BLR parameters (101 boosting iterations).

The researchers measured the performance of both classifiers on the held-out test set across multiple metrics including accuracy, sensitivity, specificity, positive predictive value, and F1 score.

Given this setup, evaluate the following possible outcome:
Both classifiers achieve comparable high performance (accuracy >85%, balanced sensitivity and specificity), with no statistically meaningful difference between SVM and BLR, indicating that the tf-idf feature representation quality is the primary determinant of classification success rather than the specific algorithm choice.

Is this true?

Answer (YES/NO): NO